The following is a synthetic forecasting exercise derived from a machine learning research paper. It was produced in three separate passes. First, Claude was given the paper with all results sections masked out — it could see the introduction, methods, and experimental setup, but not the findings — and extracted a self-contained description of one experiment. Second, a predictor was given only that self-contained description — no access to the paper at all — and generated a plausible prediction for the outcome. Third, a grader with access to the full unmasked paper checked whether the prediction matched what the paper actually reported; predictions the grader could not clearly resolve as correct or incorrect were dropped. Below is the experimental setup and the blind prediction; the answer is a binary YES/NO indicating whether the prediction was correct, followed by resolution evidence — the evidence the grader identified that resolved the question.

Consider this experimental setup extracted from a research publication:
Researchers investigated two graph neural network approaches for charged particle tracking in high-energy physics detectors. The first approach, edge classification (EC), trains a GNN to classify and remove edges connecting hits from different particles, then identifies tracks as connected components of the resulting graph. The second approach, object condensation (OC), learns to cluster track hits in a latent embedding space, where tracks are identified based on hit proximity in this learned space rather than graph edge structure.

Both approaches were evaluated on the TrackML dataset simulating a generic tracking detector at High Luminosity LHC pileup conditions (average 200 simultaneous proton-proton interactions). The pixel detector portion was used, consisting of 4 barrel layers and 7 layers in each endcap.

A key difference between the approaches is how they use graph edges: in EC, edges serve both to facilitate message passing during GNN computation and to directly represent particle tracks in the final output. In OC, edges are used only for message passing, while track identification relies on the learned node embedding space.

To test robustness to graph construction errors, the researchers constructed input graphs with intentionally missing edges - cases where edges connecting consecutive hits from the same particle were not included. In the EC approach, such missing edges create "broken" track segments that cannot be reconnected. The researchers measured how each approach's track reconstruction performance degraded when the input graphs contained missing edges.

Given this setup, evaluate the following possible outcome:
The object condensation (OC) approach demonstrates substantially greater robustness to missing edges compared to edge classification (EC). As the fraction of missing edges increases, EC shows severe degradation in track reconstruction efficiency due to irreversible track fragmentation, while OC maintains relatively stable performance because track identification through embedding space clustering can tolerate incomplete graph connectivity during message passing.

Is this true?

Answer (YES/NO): YES